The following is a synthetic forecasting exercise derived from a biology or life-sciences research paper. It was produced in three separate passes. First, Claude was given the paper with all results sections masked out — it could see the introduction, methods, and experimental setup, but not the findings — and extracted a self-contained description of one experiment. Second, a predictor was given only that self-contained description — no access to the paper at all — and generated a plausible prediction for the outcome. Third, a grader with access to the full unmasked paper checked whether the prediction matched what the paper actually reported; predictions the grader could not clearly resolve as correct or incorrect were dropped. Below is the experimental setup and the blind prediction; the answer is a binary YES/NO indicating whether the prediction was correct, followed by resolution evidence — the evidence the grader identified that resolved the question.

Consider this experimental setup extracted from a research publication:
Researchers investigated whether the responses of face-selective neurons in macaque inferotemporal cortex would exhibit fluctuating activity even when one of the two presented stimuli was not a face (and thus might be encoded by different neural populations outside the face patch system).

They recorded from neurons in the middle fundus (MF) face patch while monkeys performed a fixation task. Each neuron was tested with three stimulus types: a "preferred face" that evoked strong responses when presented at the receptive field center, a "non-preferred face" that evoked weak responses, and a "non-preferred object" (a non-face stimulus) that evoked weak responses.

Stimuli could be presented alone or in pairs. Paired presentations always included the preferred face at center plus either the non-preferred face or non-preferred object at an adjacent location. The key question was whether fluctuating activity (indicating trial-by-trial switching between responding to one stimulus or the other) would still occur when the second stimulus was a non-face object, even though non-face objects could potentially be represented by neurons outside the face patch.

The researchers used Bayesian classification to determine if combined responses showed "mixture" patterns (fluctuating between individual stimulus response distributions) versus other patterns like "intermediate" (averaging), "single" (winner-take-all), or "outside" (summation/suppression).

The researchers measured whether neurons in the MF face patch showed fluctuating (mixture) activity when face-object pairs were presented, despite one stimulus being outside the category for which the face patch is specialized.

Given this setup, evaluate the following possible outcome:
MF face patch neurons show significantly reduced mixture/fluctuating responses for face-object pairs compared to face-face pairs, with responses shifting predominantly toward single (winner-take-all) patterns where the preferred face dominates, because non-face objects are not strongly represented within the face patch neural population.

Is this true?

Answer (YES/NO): NO